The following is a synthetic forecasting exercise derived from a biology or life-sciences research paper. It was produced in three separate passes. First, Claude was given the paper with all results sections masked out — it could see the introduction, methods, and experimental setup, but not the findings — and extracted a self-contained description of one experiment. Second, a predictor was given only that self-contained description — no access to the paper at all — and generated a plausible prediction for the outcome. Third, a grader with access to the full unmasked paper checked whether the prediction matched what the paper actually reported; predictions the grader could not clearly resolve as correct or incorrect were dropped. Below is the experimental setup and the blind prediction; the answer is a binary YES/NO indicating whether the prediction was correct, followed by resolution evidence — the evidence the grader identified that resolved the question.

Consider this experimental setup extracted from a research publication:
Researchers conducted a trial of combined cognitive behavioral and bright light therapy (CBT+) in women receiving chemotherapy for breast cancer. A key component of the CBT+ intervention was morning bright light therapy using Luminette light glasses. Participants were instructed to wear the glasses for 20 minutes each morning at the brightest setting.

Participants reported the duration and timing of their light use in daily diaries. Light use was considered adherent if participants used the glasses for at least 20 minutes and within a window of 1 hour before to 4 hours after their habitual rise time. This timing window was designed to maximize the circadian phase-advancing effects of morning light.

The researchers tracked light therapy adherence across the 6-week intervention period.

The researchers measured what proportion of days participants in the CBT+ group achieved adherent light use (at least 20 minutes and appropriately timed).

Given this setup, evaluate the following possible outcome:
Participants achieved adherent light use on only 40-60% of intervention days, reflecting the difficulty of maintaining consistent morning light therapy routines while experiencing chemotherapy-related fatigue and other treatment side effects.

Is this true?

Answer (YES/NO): YES